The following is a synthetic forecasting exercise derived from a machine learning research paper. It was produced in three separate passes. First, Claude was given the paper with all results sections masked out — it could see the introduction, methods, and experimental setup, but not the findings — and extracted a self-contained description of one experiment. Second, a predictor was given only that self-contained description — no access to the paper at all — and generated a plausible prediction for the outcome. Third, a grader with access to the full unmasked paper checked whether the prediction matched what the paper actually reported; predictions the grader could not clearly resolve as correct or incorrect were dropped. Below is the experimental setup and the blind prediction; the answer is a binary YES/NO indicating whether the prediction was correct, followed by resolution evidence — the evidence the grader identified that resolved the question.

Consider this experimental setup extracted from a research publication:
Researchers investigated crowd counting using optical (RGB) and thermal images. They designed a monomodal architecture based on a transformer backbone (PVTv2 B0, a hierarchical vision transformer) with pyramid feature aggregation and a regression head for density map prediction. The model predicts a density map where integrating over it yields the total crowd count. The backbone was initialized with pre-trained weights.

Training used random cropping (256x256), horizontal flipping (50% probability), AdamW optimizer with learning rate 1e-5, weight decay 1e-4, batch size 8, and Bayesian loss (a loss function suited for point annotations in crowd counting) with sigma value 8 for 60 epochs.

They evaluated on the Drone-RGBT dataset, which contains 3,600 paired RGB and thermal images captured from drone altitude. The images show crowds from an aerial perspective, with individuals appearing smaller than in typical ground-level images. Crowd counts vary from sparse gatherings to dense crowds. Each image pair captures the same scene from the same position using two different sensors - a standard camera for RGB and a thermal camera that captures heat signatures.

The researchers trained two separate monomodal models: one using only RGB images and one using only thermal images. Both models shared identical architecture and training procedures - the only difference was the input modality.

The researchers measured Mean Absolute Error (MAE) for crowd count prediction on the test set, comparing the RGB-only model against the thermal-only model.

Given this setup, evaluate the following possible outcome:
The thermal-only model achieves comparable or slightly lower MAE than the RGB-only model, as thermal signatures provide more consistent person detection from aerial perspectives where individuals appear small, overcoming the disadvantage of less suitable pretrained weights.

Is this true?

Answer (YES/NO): NO